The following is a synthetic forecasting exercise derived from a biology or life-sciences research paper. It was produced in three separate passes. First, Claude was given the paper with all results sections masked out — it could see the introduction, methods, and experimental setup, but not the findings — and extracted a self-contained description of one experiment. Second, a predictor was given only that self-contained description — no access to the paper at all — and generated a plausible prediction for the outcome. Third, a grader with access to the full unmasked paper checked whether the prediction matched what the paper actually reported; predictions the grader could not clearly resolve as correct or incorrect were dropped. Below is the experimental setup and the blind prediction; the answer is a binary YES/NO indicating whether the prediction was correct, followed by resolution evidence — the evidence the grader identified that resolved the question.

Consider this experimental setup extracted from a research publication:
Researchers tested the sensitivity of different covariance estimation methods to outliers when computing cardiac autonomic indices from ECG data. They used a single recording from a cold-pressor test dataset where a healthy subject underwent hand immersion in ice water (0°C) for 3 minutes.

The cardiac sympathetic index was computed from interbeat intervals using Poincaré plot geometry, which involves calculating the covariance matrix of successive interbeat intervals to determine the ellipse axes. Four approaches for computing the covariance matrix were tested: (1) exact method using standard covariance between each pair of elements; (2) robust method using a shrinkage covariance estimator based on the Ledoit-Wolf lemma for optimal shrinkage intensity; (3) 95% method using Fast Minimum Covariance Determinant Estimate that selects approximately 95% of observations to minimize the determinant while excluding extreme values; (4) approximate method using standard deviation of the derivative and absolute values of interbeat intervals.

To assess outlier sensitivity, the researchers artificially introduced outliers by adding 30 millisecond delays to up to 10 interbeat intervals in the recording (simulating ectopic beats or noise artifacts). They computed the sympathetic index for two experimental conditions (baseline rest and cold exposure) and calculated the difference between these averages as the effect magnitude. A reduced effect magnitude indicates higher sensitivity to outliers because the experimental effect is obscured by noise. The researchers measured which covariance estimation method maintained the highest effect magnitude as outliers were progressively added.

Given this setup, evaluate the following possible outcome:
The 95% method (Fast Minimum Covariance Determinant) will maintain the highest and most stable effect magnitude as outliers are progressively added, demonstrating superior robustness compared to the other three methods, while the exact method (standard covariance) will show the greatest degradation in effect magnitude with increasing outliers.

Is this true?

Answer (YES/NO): NO